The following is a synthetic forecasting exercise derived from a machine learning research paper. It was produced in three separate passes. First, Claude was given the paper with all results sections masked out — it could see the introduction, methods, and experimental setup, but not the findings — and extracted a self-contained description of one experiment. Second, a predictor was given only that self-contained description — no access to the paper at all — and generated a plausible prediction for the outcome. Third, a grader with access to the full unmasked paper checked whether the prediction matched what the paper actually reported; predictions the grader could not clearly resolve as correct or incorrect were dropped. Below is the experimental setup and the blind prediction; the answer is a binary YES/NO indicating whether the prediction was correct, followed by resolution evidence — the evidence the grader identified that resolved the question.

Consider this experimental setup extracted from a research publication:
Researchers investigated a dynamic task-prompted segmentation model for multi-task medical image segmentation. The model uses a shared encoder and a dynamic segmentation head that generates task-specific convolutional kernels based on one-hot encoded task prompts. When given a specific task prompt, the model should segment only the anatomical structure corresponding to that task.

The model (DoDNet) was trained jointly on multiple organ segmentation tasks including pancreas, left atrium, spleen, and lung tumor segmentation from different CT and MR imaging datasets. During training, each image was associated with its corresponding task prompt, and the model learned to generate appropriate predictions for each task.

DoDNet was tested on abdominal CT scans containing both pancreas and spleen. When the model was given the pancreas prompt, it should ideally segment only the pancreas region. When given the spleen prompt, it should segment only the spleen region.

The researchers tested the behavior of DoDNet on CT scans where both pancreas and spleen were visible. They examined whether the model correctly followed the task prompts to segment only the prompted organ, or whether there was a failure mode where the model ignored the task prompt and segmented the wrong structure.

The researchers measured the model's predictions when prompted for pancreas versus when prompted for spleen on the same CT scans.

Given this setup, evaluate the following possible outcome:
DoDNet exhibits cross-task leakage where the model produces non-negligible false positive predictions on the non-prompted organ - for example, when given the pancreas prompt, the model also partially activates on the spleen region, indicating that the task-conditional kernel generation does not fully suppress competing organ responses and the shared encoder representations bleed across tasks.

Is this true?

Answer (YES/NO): NO